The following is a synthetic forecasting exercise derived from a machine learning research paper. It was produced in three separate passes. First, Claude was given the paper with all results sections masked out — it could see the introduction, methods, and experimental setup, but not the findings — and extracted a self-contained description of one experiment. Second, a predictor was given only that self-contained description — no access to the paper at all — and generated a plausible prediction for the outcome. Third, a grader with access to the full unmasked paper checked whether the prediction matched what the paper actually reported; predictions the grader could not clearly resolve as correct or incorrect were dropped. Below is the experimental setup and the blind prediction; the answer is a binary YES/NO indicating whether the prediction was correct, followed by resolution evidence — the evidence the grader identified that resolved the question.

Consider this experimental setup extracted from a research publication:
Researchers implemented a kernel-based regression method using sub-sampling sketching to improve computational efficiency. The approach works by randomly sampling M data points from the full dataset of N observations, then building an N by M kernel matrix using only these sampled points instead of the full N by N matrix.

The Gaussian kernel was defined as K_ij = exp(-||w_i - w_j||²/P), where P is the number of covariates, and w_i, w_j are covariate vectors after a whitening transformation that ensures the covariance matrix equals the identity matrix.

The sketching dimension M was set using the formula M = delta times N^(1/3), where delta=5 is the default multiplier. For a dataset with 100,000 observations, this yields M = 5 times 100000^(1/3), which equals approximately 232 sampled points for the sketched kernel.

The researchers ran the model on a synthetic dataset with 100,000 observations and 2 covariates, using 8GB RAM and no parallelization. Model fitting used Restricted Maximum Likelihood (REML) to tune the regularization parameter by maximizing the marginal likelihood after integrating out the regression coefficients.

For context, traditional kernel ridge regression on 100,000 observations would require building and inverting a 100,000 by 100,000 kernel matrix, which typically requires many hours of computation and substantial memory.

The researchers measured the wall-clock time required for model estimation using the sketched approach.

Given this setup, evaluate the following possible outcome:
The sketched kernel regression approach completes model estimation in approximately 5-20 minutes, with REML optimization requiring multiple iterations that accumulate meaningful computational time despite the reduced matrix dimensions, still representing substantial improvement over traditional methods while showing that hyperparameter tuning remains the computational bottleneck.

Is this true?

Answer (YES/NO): NO